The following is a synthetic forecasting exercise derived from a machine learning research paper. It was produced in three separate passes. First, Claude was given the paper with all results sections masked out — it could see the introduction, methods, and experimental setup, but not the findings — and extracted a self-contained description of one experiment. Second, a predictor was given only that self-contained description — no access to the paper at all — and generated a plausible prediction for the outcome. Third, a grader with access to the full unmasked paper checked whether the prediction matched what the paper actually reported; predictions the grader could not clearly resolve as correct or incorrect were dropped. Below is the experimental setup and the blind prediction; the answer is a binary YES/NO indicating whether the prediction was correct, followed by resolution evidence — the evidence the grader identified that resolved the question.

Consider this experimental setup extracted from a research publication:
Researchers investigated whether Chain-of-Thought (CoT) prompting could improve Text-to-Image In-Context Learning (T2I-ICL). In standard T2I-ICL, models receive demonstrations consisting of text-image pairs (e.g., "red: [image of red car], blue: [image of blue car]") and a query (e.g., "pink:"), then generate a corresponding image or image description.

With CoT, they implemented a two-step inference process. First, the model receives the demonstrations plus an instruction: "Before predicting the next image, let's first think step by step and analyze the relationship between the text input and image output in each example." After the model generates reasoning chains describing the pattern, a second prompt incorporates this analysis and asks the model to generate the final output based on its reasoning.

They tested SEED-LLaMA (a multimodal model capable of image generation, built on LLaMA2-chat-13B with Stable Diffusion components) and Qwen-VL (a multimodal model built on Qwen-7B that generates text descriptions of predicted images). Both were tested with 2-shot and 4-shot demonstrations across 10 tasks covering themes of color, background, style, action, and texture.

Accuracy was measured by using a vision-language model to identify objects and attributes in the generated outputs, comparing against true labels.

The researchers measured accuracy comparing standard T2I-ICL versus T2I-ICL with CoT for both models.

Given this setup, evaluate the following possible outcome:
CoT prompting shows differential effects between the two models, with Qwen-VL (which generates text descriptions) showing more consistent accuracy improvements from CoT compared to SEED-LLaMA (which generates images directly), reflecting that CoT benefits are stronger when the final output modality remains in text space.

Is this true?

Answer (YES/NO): NO